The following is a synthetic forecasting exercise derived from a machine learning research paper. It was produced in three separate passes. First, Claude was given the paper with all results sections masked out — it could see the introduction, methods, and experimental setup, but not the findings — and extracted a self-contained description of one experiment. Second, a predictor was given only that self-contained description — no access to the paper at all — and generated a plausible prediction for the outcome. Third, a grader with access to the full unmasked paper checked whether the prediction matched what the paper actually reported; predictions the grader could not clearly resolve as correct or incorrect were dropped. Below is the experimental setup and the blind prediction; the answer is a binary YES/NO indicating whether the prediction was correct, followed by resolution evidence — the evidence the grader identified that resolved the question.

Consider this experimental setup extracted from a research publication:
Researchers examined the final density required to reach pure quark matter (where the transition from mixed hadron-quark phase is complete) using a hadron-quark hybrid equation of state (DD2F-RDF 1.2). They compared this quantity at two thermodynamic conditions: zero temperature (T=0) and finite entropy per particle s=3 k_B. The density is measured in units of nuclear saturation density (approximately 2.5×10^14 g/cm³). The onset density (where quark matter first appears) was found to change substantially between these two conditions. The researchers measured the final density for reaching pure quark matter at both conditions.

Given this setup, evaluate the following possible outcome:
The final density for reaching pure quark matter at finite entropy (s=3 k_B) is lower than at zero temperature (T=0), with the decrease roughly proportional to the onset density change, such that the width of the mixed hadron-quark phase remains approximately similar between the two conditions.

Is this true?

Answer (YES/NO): NO